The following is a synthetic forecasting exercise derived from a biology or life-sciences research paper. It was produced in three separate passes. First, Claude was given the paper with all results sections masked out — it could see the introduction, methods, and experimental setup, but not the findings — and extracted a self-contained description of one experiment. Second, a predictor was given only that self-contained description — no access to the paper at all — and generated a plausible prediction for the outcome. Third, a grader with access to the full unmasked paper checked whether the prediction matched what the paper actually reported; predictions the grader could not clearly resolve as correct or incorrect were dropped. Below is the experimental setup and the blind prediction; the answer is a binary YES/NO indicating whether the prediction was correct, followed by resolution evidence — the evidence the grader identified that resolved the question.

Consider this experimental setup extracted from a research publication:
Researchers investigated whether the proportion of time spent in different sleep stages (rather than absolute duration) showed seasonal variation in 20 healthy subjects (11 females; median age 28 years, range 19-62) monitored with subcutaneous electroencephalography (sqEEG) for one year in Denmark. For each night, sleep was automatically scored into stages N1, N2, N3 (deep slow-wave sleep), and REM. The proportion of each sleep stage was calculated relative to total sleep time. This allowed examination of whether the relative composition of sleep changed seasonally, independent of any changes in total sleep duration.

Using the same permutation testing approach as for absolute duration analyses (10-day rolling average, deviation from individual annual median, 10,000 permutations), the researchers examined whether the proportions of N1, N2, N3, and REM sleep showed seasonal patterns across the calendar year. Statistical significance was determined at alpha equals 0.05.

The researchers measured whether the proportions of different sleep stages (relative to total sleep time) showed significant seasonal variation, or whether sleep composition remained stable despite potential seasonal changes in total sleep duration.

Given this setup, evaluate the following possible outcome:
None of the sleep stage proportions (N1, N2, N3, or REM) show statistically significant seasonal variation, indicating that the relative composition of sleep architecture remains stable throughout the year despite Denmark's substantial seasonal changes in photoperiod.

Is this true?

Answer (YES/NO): NO